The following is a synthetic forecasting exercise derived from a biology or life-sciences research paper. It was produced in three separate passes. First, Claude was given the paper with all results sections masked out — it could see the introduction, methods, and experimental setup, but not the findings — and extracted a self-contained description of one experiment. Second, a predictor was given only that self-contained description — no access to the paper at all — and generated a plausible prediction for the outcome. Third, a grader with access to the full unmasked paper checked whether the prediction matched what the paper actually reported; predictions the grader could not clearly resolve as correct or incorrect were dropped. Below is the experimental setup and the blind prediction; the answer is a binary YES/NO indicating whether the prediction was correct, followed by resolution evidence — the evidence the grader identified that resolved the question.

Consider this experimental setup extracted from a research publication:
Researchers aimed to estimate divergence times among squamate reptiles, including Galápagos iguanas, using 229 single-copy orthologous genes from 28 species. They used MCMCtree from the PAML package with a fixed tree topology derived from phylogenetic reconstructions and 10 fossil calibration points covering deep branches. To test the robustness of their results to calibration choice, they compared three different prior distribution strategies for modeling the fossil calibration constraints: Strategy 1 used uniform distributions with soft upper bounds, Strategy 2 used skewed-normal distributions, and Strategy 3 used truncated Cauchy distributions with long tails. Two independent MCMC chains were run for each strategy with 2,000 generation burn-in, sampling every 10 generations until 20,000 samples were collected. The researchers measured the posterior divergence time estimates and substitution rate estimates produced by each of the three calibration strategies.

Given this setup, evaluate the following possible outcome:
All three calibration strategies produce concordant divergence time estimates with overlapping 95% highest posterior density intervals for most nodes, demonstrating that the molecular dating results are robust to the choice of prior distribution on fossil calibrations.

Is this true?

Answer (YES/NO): NO